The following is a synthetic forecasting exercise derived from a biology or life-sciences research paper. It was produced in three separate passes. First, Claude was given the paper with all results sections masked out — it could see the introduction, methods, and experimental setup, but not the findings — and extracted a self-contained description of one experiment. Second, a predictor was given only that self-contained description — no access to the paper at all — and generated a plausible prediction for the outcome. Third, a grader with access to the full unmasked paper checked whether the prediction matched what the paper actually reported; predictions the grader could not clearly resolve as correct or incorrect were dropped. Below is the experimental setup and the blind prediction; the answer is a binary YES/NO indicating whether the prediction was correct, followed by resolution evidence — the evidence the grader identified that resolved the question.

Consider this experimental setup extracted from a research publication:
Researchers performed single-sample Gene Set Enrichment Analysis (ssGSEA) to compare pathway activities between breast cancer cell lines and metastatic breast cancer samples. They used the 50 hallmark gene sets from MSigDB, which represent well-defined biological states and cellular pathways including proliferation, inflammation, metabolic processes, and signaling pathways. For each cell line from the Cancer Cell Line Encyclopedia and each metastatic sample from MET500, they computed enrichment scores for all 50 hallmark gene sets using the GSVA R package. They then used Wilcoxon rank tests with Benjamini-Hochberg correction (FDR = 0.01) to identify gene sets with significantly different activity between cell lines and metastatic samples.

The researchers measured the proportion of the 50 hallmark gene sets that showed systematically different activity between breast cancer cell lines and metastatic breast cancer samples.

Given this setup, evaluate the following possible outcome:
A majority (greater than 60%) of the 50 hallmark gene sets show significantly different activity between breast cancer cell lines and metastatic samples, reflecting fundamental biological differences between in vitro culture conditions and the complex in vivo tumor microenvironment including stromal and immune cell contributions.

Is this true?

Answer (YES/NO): YES